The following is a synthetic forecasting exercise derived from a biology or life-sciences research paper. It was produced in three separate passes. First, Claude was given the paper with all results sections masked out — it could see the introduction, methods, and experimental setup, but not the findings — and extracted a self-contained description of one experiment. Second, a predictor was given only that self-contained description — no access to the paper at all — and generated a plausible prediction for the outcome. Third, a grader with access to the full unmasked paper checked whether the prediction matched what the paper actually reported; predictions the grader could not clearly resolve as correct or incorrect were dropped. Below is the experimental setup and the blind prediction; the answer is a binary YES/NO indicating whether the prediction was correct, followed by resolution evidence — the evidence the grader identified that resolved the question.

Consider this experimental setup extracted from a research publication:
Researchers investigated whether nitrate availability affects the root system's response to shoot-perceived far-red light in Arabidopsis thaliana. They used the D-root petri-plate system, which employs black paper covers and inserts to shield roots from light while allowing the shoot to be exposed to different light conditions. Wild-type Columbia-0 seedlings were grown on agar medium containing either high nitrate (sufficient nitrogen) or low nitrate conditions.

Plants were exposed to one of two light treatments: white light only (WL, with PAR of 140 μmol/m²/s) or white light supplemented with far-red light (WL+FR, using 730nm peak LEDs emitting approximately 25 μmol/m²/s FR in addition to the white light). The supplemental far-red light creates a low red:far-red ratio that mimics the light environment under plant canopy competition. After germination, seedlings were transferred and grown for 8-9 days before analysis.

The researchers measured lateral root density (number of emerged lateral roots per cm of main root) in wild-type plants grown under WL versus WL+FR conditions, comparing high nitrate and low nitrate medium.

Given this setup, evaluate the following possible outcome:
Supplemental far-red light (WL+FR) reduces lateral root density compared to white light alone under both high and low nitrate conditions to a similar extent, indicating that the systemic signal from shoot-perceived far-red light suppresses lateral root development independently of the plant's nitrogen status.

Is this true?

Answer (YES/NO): NO